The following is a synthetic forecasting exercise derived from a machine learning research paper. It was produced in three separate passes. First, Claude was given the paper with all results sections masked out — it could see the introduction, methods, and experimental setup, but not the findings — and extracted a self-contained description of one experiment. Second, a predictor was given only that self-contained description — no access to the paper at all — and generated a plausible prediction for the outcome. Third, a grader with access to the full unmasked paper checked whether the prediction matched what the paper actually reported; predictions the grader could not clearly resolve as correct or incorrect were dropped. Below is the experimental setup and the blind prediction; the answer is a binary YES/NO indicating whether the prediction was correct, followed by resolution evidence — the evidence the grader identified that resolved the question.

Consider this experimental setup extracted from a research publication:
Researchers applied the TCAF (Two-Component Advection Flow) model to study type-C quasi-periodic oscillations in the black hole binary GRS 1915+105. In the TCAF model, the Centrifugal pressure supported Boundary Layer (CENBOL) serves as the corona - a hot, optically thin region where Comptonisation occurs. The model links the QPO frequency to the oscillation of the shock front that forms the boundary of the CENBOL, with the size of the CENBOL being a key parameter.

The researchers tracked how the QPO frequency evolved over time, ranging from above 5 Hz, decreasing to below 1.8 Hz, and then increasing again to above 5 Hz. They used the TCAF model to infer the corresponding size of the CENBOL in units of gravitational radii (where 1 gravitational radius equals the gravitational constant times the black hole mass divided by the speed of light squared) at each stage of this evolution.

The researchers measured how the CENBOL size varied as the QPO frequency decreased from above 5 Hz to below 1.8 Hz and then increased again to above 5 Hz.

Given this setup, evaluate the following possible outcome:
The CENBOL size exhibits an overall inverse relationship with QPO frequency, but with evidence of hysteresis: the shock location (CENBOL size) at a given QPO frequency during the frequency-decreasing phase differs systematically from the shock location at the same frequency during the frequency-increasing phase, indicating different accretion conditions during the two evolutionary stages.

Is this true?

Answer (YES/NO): YES